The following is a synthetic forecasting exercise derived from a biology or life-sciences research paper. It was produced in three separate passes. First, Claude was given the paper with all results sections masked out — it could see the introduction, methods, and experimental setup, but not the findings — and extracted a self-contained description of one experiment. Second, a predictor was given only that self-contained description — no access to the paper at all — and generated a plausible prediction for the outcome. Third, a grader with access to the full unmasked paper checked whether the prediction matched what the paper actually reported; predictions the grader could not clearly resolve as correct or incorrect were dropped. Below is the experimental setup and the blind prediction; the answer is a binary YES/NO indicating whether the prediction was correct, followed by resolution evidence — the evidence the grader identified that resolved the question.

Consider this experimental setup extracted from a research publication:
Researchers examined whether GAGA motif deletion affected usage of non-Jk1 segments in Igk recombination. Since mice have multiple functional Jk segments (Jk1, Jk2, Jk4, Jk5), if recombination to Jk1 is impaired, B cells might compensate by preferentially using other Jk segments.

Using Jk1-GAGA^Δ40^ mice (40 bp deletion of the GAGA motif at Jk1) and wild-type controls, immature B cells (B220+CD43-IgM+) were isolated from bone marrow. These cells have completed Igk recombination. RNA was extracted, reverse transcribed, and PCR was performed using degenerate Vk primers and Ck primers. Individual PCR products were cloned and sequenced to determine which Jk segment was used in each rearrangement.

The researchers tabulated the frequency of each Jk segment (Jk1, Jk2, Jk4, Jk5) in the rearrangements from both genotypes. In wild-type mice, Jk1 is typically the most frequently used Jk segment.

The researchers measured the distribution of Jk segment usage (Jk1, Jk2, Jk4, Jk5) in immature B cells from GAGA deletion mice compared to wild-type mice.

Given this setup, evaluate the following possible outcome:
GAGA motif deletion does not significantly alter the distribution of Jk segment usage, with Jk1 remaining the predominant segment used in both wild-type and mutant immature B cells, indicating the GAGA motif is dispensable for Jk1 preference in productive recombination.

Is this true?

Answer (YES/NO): NO